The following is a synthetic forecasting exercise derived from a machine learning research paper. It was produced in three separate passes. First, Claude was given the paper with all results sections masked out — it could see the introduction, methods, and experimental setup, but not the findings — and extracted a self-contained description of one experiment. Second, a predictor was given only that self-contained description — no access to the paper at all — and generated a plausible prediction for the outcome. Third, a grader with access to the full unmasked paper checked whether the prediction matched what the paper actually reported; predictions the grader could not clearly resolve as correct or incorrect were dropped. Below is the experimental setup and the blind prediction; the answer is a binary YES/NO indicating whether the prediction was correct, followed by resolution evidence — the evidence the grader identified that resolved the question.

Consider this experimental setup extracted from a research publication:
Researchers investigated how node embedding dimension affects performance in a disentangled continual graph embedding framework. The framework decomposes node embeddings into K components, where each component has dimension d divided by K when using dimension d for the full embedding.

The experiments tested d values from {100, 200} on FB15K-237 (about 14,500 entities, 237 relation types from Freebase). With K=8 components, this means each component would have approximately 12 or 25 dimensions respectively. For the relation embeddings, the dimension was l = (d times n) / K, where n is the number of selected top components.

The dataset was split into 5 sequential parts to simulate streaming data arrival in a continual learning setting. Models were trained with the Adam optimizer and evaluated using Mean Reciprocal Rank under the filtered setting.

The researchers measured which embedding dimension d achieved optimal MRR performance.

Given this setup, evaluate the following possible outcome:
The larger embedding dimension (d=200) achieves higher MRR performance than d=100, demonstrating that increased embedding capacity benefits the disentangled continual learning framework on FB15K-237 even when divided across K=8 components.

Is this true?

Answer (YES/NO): YES